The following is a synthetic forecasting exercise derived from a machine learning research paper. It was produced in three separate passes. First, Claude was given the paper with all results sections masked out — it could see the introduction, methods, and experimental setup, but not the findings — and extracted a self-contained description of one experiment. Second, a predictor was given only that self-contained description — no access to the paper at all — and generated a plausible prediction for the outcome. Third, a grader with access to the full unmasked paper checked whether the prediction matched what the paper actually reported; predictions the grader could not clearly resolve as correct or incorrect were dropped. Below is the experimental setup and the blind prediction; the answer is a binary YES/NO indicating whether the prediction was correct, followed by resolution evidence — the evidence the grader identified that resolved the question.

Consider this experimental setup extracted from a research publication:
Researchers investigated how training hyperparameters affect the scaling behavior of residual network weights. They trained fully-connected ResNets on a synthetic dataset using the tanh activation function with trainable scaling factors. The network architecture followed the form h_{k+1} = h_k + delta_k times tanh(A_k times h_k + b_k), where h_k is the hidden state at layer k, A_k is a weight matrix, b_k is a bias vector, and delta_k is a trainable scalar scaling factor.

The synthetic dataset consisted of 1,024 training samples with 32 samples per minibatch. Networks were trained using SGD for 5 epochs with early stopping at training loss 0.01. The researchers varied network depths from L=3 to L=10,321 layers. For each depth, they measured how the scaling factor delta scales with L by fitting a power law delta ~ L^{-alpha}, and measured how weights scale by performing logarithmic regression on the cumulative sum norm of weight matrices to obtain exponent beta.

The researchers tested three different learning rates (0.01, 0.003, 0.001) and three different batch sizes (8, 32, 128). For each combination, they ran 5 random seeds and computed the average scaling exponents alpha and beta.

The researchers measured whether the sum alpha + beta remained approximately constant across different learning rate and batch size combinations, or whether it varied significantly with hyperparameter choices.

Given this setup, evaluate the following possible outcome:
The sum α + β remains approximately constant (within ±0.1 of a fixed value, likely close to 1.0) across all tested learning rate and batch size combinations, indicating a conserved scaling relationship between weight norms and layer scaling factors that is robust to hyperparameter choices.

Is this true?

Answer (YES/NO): YES